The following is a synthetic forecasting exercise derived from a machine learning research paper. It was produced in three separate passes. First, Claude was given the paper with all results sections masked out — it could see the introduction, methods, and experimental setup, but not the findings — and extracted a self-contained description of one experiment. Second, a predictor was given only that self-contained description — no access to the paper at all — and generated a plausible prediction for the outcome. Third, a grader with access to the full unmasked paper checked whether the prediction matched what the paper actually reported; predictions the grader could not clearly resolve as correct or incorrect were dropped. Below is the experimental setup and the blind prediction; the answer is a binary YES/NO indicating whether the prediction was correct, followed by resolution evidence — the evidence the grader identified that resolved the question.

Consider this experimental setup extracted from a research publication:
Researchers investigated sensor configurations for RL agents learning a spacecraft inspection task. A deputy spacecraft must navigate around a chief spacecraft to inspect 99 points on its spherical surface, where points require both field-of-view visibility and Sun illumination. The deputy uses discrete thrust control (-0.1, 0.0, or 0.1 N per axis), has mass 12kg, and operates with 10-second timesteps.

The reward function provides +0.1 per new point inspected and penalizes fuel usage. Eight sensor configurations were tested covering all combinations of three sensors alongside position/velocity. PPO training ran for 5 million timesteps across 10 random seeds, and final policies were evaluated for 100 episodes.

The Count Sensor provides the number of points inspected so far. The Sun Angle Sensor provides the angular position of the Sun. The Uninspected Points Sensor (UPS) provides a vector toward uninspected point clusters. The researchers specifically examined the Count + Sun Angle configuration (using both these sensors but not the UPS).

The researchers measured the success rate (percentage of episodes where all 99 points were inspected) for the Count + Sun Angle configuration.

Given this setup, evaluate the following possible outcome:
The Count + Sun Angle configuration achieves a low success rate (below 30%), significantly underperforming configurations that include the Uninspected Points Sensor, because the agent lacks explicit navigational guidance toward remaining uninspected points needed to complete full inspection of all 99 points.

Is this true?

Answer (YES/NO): YES